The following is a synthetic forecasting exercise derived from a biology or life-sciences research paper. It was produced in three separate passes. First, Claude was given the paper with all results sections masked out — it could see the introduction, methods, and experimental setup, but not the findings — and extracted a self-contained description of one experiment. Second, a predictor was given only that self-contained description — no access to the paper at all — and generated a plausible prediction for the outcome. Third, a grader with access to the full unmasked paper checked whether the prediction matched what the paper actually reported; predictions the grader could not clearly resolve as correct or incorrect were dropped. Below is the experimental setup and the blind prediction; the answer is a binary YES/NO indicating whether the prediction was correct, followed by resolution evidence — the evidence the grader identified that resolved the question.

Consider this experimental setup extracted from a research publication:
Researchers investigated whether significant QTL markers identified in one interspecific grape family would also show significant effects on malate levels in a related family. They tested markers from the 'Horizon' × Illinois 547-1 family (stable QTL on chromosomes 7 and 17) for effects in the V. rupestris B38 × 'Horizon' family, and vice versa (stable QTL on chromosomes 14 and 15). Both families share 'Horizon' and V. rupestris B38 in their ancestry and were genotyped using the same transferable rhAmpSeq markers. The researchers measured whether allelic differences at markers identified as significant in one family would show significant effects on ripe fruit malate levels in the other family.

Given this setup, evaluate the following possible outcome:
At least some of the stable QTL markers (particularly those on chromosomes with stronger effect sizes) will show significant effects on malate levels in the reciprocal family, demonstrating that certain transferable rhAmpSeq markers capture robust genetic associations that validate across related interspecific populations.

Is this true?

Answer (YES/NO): NO